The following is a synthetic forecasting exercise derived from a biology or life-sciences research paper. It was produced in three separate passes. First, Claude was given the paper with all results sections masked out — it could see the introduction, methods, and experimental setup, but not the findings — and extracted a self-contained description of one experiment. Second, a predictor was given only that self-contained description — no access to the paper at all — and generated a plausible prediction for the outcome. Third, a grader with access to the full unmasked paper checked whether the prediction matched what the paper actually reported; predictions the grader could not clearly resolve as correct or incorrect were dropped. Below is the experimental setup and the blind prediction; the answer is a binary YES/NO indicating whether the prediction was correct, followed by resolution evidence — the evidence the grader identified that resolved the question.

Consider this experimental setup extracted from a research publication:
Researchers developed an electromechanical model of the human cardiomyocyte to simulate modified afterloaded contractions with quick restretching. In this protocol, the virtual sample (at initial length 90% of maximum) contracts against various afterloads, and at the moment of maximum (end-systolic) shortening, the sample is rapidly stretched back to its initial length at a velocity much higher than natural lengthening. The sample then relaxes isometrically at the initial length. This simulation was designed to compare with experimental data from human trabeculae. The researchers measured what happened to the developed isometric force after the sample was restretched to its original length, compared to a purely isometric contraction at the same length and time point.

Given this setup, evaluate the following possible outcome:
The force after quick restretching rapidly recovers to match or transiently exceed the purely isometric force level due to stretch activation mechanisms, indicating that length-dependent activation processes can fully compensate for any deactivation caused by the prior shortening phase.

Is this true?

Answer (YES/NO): NO